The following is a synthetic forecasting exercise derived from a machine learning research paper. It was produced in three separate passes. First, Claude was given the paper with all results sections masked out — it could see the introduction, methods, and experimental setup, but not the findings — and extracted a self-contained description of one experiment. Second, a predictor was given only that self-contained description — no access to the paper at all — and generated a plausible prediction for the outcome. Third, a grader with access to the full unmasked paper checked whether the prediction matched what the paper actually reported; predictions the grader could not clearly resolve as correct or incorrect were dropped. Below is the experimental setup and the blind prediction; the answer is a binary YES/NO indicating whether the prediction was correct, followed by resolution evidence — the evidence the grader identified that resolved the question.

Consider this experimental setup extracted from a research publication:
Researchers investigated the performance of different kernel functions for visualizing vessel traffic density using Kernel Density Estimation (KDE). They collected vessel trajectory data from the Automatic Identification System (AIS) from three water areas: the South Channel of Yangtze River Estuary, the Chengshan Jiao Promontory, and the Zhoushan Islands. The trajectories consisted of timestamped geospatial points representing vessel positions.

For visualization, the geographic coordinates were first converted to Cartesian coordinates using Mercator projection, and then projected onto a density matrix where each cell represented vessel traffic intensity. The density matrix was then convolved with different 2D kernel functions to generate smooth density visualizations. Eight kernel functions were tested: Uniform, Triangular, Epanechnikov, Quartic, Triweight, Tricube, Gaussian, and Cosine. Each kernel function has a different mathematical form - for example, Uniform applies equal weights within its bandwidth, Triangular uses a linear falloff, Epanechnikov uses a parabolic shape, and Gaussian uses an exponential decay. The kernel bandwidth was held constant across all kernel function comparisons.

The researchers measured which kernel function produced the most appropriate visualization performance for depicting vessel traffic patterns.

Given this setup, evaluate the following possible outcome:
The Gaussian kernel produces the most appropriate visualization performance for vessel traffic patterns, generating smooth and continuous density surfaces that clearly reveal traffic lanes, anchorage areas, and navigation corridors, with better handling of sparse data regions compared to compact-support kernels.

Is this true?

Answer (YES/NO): YES